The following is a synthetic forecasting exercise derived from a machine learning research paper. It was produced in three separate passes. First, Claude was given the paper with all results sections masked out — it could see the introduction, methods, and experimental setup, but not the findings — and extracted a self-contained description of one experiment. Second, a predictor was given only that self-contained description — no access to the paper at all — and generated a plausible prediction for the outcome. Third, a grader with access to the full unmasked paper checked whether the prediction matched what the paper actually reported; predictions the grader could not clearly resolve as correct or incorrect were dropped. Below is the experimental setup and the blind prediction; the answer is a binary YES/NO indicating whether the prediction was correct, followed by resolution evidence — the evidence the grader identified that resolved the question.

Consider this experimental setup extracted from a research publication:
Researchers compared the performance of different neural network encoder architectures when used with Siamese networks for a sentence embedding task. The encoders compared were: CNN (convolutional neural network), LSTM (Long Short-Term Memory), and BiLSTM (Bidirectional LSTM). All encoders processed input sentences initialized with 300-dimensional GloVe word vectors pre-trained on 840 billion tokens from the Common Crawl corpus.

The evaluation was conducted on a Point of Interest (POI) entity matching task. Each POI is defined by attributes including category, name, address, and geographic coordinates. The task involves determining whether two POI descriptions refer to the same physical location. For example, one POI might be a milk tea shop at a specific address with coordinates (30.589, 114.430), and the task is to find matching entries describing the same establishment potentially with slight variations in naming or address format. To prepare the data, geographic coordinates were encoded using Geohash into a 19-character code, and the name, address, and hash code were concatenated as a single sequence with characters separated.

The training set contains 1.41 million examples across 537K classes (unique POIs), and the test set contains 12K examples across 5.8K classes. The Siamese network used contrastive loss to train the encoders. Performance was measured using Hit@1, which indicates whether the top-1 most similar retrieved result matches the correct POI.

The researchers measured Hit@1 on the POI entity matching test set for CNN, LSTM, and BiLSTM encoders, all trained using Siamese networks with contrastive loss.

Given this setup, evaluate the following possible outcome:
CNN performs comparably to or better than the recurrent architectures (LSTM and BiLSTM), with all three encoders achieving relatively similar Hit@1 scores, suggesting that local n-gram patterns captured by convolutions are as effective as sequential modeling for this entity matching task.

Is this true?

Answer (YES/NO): NO